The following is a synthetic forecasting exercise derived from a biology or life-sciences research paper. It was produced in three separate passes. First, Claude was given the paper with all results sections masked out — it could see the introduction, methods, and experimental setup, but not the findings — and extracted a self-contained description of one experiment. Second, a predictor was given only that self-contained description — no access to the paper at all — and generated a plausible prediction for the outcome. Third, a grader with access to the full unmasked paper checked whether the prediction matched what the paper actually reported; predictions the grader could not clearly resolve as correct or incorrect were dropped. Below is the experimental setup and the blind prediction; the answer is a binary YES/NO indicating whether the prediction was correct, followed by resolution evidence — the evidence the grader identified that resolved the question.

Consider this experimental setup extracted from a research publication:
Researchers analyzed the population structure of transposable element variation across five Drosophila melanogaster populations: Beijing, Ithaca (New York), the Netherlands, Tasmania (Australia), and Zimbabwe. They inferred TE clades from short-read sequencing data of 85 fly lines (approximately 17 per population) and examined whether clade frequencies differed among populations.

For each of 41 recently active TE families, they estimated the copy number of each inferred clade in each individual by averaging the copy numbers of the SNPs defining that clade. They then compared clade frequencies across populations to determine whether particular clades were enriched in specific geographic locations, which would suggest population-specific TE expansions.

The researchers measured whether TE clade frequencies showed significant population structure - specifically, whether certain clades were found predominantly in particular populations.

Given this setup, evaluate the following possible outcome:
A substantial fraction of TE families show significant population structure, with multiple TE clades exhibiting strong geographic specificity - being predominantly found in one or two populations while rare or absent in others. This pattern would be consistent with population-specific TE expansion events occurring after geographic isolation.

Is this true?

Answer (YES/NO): NO